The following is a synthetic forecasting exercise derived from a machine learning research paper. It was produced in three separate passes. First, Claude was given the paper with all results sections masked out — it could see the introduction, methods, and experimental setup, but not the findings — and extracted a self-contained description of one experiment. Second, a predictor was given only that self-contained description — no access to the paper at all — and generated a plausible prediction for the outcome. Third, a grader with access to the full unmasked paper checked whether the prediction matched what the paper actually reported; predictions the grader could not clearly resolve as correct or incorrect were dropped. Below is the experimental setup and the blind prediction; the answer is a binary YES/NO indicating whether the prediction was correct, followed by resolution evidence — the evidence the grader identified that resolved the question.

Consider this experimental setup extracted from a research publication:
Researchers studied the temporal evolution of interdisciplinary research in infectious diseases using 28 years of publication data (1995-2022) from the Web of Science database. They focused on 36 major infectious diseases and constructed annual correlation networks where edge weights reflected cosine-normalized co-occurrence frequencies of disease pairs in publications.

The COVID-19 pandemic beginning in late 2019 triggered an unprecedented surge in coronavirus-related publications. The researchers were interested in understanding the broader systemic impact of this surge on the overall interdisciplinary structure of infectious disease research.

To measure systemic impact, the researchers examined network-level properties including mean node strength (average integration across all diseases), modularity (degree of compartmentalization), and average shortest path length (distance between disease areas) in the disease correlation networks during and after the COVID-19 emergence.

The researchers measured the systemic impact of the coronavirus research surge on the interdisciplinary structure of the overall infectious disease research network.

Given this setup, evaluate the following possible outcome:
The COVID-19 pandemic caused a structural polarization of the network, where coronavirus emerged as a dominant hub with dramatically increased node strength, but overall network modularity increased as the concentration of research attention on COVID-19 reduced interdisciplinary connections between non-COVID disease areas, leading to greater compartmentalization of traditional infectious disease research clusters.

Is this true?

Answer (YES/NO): NO